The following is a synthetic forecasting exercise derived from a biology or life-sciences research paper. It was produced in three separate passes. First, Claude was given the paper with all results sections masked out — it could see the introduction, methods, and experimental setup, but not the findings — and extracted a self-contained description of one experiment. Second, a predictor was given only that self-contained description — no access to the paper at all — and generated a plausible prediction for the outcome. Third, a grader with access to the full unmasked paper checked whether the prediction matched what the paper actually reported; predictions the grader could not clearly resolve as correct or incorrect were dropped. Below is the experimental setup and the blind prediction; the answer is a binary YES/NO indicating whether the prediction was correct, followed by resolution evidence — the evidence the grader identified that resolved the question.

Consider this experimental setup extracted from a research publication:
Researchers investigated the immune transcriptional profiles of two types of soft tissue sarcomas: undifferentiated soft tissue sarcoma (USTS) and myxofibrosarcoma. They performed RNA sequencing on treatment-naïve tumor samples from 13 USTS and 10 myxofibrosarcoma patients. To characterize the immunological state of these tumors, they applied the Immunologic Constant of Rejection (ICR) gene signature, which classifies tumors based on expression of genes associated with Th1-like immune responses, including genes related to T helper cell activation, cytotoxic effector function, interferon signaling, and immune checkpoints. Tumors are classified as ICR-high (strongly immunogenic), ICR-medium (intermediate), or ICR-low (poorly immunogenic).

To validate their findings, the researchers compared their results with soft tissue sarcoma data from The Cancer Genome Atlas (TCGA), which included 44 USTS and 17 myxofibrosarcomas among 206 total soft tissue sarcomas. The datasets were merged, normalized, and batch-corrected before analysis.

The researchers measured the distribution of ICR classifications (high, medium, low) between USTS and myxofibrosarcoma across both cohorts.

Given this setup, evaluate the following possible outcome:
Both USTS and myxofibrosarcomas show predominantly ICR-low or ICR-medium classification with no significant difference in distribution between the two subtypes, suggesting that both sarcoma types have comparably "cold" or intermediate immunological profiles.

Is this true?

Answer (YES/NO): NO